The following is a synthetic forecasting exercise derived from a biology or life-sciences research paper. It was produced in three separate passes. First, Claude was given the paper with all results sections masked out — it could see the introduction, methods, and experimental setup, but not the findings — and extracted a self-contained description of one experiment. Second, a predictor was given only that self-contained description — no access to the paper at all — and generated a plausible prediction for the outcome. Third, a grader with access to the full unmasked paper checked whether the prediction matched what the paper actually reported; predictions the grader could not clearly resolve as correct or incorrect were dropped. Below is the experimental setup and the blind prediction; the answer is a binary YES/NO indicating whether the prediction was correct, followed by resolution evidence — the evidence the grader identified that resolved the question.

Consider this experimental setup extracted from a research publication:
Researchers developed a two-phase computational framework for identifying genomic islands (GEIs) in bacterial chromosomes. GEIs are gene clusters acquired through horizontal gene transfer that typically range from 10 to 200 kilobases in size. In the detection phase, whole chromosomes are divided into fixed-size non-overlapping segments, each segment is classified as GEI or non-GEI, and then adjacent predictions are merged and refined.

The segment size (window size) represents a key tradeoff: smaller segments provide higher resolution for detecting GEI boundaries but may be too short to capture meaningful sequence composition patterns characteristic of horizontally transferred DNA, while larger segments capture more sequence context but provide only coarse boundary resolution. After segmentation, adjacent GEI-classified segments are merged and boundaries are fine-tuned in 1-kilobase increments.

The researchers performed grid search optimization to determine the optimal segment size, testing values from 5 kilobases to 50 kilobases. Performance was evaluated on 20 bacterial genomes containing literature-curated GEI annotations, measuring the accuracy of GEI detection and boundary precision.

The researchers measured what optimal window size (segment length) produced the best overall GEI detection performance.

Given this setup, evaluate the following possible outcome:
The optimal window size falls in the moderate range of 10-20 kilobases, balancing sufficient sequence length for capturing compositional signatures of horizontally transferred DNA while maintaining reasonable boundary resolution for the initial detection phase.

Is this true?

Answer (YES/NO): YES